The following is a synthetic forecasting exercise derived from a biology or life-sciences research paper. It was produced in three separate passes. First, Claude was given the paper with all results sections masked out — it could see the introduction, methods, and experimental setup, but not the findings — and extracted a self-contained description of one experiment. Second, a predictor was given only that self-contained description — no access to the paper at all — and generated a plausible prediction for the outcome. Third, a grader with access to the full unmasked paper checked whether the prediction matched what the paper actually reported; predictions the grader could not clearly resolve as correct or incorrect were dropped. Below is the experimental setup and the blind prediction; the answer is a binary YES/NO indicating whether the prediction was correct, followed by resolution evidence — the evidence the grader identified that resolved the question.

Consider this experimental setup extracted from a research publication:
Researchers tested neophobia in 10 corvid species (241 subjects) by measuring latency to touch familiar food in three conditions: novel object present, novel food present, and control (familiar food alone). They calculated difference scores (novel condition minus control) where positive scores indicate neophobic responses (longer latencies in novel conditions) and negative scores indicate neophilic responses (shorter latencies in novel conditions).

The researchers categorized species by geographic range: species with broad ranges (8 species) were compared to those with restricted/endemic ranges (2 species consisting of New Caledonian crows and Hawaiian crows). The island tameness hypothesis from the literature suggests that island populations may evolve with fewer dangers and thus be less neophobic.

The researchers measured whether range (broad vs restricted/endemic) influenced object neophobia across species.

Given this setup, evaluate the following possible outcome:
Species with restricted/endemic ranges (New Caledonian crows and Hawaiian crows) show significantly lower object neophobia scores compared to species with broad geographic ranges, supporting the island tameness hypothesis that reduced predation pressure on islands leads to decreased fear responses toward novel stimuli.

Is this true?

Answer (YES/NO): NO